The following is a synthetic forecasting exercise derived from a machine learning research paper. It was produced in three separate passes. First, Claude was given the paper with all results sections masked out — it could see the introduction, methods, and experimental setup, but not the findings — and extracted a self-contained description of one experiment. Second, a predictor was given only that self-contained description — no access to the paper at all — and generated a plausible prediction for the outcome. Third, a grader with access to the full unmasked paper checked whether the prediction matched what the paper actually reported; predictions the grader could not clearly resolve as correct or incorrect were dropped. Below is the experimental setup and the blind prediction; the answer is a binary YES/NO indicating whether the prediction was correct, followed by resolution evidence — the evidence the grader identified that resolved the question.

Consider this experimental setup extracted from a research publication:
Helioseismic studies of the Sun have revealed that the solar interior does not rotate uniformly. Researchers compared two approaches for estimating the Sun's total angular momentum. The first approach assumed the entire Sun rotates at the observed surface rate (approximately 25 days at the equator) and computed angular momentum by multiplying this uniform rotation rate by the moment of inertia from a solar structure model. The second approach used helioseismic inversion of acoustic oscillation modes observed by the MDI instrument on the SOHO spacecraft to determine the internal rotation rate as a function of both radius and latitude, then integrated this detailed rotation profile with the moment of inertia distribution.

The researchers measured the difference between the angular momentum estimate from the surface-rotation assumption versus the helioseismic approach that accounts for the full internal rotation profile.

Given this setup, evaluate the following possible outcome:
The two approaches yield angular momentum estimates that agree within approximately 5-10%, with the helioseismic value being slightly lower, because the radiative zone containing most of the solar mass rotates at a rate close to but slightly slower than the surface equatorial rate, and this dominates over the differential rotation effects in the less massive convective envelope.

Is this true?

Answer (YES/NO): NO